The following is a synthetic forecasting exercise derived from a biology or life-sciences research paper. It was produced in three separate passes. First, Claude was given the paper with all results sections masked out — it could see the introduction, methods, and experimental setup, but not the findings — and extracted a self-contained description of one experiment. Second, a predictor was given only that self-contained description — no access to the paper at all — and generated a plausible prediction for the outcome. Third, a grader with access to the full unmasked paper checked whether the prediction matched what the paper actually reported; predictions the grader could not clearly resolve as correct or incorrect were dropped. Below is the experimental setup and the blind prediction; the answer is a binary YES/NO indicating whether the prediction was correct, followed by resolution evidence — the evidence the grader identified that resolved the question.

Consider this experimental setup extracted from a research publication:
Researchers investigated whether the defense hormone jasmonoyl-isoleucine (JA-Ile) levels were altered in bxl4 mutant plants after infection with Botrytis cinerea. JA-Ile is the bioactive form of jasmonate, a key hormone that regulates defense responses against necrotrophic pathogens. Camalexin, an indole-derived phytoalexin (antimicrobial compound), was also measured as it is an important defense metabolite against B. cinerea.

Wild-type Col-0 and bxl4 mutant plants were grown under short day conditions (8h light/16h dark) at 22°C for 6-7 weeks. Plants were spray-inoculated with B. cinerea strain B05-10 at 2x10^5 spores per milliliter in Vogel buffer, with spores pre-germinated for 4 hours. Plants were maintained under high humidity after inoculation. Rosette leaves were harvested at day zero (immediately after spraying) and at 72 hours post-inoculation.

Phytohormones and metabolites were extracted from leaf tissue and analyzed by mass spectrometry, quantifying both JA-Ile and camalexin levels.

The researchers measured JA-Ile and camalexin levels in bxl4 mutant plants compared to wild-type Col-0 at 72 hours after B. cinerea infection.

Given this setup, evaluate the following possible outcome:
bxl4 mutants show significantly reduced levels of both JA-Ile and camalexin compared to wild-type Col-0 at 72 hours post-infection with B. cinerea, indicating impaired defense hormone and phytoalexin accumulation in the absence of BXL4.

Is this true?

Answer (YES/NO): NO